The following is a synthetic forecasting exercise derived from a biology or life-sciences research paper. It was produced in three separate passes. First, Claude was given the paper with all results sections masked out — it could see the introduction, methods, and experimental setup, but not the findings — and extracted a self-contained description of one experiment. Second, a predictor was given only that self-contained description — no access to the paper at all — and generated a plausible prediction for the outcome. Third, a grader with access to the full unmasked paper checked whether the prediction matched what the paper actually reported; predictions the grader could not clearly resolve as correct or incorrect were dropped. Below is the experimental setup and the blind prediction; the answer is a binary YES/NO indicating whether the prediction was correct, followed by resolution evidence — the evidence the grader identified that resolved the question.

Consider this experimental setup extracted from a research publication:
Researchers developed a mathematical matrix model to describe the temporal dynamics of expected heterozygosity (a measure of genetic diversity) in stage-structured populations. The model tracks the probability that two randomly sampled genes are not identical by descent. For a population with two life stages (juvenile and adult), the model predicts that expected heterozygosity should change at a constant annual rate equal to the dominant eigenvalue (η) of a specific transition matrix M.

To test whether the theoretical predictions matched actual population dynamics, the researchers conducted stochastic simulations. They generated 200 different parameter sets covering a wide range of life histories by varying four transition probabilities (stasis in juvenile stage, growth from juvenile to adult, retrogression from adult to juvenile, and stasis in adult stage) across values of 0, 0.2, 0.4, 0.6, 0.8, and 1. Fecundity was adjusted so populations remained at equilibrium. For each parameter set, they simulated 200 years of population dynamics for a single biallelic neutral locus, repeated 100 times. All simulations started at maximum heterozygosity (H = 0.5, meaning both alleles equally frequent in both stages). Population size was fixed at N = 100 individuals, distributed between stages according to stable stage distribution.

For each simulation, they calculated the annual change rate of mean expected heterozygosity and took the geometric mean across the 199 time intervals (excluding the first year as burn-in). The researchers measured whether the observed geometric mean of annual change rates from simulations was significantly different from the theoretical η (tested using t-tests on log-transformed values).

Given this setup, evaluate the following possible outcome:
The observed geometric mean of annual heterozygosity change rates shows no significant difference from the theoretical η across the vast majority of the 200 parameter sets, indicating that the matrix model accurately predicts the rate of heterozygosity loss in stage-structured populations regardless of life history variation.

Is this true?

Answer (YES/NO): YES